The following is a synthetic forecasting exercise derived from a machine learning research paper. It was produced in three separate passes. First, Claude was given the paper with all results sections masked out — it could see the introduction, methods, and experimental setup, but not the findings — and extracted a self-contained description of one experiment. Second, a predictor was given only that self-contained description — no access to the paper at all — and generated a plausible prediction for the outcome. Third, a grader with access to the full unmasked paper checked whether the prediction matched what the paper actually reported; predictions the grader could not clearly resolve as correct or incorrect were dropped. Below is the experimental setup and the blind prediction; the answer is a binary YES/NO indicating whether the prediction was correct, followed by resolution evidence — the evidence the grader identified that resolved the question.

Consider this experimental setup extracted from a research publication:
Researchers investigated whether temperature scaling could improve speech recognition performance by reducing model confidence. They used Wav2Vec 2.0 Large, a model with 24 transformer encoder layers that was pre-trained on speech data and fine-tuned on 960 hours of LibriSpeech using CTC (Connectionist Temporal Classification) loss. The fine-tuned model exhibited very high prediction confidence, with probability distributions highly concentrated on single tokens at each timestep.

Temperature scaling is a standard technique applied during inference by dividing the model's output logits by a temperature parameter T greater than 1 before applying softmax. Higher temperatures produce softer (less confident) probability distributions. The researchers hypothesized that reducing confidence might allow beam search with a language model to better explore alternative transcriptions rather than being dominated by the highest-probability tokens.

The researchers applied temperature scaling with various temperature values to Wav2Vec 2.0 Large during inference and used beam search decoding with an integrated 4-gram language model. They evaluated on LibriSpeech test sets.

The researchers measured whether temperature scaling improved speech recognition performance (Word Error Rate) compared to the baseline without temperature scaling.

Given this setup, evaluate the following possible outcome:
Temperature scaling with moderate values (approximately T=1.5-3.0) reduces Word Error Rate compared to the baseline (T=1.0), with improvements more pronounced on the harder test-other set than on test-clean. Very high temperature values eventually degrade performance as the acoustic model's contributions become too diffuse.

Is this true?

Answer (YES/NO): NO